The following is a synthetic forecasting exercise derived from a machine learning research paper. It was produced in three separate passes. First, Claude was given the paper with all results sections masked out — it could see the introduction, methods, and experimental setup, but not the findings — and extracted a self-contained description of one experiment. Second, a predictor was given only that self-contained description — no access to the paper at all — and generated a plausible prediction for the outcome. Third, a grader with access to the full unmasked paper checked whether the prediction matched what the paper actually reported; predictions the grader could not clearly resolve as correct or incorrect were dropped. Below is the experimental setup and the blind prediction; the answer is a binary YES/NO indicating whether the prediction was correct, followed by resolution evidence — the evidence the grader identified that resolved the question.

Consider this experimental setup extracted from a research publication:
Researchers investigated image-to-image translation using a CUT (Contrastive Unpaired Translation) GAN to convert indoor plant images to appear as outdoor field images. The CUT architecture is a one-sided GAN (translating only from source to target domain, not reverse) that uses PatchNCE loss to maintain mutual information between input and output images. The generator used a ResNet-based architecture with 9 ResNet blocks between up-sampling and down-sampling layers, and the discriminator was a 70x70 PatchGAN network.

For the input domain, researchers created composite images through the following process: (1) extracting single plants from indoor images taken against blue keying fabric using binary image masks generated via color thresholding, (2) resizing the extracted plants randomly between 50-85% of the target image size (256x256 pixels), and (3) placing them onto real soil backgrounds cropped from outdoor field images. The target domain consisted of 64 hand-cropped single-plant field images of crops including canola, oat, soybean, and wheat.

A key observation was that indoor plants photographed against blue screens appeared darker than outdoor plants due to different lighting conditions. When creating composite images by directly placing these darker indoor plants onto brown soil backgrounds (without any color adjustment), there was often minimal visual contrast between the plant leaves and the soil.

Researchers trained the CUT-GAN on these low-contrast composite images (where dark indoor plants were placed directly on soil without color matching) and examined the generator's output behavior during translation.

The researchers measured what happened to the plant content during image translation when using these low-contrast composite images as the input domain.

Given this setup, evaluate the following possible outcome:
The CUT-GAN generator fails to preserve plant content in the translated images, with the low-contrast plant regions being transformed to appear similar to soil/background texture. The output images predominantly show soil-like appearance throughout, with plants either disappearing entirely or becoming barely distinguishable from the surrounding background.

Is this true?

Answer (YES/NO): NO